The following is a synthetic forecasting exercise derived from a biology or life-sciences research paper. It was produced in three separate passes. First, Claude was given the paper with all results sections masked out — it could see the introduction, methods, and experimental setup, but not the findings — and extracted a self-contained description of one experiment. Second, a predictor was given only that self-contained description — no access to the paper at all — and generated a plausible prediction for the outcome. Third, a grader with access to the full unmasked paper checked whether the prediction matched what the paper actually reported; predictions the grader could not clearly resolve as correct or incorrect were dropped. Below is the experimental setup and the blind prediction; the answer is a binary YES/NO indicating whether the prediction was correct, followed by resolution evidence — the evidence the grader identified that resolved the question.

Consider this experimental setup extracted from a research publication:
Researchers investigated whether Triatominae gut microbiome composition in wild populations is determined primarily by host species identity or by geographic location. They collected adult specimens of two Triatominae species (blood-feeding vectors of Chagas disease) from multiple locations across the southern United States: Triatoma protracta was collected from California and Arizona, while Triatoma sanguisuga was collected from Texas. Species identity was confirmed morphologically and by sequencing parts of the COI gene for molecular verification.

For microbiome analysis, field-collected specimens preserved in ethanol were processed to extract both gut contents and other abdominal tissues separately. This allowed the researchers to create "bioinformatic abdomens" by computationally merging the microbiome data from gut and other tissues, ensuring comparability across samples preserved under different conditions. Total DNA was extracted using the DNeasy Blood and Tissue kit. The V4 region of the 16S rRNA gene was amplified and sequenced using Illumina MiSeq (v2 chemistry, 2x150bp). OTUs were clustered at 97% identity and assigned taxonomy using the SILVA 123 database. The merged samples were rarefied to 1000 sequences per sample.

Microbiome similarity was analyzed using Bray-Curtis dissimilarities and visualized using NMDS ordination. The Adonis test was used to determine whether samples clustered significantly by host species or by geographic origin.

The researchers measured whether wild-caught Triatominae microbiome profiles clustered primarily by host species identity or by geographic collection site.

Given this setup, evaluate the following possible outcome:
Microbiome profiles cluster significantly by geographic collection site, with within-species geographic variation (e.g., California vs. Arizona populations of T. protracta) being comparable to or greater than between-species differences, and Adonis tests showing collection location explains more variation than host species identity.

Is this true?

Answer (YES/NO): NO